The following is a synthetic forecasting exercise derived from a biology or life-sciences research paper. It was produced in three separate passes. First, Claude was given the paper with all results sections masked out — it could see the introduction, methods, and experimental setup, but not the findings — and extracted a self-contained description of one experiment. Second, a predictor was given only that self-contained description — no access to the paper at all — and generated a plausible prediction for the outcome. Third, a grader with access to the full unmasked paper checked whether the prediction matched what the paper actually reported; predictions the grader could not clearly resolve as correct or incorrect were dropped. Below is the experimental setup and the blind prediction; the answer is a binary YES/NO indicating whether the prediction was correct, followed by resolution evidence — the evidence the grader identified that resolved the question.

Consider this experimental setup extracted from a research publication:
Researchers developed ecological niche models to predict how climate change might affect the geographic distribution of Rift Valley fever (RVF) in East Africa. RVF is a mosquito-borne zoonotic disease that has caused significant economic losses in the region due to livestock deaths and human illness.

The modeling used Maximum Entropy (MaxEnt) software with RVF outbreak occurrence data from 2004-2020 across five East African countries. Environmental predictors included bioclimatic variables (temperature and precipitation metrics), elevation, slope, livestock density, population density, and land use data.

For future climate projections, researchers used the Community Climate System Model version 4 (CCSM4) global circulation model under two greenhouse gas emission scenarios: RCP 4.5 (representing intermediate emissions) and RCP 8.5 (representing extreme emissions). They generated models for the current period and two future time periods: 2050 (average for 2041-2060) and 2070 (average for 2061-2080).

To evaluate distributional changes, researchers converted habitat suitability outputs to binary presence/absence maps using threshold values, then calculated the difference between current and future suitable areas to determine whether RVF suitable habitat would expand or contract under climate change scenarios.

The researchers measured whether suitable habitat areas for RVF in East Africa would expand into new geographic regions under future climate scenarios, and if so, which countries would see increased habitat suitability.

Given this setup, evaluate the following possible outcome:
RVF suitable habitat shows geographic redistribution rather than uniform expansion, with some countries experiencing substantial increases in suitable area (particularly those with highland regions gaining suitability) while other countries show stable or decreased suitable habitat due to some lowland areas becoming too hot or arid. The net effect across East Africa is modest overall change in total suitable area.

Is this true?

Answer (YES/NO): NO